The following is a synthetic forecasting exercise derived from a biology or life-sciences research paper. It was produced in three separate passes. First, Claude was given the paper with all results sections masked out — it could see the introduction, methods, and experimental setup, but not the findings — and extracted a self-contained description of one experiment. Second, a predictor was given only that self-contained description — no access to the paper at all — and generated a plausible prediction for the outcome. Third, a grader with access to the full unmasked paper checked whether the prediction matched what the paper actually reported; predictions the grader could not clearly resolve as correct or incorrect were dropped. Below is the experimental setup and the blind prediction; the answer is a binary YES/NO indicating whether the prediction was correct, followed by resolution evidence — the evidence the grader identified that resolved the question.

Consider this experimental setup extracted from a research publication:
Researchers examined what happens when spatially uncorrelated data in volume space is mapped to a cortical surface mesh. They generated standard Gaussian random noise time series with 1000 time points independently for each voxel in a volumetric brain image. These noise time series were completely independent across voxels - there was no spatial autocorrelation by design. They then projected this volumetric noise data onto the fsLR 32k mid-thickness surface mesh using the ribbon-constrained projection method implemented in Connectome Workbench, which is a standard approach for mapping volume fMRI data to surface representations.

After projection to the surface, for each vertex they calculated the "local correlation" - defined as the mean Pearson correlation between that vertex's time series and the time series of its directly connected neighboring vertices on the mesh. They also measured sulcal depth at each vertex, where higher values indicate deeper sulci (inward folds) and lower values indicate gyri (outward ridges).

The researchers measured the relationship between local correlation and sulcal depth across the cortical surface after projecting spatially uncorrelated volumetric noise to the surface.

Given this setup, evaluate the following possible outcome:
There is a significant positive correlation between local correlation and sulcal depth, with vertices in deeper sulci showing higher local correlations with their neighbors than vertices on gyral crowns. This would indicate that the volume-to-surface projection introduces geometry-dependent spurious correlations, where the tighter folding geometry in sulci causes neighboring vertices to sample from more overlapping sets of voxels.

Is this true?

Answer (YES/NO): NO